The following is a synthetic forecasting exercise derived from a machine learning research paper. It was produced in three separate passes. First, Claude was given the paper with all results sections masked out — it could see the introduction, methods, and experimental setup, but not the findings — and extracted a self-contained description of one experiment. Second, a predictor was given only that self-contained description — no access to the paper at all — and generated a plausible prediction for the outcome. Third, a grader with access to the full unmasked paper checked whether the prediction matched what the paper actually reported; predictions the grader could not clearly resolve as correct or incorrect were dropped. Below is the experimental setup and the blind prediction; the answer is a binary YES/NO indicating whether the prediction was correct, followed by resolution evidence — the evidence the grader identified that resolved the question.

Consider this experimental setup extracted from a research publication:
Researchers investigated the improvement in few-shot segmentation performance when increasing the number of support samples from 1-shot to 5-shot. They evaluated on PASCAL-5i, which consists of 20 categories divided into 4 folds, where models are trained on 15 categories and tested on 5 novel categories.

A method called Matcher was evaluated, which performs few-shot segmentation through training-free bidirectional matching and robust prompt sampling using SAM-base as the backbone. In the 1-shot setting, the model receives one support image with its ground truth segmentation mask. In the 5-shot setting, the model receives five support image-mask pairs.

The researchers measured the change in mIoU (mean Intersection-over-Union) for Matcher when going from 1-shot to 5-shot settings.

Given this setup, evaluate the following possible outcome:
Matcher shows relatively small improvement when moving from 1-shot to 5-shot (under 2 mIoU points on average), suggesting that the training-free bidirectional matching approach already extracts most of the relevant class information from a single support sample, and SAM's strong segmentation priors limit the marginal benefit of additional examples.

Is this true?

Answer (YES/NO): NO